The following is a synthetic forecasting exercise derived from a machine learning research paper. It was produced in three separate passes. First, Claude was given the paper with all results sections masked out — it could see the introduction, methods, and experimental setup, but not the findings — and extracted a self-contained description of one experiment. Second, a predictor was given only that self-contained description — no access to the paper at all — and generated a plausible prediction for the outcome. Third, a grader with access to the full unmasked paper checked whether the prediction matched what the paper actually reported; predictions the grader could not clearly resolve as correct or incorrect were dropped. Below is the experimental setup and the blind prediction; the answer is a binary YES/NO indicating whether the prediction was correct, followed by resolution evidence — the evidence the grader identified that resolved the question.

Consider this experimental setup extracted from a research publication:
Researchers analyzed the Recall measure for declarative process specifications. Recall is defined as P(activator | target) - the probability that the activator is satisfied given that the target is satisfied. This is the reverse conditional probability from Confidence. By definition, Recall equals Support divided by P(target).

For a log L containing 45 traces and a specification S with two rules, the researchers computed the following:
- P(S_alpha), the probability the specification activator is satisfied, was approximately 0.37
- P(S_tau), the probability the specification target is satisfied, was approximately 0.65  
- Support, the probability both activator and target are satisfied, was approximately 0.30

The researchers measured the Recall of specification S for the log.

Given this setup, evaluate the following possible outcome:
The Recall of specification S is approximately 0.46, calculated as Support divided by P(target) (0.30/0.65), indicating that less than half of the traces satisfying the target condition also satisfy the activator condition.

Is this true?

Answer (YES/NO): YES